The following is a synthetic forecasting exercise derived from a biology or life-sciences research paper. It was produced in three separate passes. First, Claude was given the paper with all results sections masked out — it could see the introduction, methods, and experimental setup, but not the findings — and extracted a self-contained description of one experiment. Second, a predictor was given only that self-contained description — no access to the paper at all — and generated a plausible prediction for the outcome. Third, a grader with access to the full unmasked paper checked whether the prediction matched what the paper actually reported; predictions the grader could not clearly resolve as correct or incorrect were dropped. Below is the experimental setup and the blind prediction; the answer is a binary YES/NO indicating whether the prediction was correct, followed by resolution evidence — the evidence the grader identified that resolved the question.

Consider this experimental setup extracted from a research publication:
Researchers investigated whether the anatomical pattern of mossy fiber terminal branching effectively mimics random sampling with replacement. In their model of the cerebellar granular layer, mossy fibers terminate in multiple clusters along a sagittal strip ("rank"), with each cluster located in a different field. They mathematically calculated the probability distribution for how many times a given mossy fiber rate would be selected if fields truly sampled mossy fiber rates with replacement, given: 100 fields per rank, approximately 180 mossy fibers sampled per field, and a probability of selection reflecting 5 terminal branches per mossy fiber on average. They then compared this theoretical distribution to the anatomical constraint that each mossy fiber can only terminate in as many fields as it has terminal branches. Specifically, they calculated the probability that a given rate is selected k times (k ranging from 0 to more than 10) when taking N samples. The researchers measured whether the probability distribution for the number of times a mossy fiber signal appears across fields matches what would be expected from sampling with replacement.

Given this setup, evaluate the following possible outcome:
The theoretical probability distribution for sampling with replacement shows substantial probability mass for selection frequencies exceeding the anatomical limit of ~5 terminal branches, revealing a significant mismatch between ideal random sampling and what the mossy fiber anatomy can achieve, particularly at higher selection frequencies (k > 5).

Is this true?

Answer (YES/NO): NO